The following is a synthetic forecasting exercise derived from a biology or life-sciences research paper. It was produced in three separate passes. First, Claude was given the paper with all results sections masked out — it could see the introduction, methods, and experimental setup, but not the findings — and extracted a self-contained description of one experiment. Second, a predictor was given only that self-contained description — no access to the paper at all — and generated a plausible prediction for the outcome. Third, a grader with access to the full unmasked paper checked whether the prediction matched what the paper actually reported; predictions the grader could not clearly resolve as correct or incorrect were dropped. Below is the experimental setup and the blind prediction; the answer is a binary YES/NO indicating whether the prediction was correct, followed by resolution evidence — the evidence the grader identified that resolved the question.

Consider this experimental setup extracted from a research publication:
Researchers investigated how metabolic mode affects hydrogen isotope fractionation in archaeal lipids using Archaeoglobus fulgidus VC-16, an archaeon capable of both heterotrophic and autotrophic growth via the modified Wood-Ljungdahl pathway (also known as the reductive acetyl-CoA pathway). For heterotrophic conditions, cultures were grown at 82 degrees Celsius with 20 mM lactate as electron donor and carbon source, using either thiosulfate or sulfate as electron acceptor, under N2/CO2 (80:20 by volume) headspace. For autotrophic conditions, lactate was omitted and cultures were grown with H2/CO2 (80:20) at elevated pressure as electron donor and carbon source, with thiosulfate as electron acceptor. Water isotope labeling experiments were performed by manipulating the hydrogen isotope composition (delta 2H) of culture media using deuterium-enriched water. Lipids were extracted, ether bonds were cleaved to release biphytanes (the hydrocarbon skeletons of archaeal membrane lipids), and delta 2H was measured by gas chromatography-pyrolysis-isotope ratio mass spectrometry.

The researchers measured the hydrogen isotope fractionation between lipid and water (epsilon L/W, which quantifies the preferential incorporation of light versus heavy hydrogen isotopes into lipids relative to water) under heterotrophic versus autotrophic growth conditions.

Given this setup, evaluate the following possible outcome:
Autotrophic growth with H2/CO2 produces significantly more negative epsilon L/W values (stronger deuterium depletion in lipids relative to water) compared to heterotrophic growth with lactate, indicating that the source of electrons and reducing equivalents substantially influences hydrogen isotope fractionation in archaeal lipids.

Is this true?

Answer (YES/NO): YES